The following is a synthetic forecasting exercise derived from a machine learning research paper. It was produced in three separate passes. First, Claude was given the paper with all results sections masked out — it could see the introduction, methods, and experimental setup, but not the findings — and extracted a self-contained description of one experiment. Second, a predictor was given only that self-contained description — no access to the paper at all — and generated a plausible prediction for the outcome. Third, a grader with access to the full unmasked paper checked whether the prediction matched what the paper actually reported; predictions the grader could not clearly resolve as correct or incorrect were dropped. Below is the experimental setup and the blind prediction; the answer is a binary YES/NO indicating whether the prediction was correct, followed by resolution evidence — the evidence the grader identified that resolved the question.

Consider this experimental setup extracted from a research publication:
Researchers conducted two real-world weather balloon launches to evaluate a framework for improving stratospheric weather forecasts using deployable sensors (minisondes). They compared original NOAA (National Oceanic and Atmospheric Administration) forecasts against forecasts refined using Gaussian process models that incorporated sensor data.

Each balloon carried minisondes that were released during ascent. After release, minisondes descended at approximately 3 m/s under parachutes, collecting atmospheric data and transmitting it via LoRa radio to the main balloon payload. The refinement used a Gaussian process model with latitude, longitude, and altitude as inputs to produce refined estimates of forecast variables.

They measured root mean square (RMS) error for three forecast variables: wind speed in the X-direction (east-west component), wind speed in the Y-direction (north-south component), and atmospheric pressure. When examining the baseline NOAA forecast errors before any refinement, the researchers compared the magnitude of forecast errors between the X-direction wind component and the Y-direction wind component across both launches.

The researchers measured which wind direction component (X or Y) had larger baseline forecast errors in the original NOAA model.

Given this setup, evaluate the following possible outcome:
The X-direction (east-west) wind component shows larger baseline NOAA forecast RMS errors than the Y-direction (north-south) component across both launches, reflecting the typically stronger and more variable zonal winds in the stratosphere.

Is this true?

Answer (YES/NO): YES